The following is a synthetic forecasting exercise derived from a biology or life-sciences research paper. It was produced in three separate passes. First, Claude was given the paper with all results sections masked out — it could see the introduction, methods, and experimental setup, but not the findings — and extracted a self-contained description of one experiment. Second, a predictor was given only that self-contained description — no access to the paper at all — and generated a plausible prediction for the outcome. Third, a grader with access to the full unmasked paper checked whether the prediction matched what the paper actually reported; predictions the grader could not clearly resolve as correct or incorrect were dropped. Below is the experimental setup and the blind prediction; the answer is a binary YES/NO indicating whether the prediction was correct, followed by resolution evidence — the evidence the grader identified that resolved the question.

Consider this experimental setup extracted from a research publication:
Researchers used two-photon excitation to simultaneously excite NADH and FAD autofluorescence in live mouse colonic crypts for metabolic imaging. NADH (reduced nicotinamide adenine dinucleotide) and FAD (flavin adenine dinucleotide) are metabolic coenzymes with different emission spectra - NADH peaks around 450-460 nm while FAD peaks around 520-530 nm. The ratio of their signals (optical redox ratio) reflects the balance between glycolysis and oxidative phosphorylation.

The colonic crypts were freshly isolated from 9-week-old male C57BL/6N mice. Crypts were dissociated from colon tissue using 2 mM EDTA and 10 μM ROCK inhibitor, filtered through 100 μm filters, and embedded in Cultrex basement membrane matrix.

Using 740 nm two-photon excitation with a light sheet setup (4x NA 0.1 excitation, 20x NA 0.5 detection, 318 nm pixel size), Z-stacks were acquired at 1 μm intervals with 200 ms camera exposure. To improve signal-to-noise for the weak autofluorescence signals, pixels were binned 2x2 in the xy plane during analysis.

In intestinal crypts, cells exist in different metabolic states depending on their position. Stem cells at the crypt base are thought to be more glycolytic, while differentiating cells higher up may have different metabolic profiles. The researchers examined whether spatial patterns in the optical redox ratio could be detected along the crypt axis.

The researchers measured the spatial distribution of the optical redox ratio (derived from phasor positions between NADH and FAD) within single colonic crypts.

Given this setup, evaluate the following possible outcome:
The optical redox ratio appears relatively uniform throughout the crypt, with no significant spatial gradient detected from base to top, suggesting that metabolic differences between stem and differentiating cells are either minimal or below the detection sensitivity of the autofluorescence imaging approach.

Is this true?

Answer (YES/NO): NO